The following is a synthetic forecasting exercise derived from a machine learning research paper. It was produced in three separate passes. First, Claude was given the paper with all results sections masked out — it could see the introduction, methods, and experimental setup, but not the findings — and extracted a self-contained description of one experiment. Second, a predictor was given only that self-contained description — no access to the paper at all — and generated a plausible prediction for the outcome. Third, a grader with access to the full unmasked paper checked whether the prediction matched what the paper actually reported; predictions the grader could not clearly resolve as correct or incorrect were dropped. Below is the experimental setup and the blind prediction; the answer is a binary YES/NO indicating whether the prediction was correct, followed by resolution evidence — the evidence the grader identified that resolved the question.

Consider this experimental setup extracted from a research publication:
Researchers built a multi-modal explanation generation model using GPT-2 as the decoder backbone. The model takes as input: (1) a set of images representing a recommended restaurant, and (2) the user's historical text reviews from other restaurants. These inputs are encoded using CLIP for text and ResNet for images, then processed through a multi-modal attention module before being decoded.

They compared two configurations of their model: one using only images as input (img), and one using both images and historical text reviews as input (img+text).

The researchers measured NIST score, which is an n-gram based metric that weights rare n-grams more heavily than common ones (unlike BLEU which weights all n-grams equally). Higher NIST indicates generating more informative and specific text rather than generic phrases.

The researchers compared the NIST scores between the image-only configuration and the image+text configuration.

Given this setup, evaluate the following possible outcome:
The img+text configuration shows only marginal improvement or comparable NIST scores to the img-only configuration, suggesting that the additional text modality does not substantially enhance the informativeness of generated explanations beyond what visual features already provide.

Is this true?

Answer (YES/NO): NO